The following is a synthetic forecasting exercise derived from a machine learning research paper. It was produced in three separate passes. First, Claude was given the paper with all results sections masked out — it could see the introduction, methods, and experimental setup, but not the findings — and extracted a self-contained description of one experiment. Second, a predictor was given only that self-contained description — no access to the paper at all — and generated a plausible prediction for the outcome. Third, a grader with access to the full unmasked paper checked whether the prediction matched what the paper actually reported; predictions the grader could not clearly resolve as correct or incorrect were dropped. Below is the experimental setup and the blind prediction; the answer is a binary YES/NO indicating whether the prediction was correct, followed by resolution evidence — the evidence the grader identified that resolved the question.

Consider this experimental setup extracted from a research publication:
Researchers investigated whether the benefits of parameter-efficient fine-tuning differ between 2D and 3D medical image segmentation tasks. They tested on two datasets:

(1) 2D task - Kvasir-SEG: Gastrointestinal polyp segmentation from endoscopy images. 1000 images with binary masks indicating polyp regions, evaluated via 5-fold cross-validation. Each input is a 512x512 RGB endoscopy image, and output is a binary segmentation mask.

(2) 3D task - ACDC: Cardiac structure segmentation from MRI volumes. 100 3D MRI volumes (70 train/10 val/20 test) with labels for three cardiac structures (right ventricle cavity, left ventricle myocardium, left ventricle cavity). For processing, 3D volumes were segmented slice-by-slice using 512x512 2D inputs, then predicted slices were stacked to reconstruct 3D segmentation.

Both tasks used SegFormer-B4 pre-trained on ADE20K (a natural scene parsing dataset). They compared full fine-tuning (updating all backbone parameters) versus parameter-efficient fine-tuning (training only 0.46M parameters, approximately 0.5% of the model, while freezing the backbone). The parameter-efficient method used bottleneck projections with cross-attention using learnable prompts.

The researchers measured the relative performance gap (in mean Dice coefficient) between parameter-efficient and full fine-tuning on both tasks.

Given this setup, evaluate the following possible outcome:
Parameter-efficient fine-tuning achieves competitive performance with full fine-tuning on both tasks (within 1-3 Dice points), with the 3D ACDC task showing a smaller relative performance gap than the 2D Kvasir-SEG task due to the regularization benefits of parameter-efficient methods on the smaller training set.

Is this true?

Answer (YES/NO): NO